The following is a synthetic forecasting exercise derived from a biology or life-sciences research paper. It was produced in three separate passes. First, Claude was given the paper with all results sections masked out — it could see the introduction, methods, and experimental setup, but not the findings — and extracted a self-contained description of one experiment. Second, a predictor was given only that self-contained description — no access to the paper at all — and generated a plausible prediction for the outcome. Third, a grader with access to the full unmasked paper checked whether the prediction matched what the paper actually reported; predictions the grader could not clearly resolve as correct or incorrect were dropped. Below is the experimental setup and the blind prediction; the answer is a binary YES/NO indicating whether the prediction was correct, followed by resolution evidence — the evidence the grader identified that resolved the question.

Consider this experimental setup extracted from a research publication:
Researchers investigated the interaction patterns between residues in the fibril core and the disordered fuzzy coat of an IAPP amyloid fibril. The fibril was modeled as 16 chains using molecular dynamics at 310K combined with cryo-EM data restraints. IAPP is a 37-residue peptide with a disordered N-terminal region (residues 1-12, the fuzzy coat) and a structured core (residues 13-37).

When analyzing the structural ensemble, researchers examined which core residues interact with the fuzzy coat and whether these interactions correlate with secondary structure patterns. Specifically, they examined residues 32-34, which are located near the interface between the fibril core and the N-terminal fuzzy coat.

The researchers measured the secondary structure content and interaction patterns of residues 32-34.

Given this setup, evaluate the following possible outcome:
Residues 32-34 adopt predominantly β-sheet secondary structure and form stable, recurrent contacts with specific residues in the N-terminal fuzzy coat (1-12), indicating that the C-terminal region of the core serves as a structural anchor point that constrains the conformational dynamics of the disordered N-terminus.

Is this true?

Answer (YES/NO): NO